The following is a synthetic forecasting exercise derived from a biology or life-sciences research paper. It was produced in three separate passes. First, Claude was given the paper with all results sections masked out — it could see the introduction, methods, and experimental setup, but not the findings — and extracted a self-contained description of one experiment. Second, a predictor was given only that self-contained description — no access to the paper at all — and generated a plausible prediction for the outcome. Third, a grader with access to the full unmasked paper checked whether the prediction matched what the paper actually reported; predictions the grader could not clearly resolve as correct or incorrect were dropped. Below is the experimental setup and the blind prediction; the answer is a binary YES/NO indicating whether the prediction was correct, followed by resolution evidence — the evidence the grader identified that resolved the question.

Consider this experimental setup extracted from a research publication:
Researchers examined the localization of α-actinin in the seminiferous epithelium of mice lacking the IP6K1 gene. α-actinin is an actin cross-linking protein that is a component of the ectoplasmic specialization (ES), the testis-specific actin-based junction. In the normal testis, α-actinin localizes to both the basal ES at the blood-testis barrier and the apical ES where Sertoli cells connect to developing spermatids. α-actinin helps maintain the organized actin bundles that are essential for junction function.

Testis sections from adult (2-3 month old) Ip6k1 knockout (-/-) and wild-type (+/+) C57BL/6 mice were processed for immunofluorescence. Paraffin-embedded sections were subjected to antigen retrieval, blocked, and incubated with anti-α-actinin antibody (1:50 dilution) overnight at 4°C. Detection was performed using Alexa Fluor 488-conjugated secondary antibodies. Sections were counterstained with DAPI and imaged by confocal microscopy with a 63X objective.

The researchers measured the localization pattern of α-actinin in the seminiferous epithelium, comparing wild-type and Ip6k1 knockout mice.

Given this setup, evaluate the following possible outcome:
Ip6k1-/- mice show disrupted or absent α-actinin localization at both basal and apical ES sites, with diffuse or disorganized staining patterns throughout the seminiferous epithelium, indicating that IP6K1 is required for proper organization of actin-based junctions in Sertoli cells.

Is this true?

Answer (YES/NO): NO